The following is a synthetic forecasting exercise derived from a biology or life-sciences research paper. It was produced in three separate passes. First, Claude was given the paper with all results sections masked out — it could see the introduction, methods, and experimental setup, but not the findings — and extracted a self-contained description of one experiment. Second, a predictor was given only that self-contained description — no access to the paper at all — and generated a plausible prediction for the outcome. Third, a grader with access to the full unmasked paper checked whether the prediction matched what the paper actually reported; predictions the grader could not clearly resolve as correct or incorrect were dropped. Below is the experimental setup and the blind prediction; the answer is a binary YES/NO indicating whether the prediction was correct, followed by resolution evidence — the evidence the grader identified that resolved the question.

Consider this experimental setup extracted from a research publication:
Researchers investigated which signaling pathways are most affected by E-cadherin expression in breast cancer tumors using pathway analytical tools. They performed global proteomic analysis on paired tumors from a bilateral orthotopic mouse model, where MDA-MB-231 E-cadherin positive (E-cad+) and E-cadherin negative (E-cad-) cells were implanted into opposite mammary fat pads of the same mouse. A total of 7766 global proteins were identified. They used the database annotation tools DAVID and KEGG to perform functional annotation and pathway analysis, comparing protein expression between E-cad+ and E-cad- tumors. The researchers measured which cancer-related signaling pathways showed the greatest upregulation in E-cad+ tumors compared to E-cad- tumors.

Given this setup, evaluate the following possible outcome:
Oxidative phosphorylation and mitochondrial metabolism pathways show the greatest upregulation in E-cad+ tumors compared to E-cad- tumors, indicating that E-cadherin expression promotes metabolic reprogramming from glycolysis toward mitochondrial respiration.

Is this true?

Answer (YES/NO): NO